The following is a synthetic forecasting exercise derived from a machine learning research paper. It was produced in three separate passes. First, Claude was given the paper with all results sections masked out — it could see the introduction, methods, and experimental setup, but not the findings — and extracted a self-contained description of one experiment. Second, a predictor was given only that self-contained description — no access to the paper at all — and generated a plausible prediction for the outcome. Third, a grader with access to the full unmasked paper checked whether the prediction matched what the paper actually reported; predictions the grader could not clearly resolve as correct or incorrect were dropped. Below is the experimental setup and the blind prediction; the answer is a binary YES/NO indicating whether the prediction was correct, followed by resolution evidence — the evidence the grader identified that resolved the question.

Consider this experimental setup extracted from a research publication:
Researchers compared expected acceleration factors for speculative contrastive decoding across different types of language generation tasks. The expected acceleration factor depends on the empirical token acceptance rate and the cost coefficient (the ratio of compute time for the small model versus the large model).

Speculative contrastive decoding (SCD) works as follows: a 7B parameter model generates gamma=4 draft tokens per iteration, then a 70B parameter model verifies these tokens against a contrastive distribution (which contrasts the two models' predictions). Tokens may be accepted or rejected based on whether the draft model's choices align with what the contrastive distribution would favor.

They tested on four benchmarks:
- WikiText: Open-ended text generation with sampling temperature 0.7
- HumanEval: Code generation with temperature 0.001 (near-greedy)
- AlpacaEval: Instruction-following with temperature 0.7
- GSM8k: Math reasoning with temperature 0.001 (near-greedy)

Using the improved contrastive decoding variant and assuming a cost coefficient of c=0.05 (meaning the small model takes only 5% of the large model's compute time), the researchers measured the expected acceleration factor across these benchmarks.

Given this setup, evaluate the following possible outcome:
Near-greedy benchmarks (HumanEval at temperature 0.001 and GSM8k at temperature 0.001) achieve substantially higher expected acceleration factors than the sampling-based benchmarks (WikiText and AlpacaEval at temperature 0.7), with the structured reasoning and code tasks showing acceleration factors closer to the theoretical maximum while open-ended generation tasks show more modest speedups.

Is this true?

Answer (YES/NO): NO